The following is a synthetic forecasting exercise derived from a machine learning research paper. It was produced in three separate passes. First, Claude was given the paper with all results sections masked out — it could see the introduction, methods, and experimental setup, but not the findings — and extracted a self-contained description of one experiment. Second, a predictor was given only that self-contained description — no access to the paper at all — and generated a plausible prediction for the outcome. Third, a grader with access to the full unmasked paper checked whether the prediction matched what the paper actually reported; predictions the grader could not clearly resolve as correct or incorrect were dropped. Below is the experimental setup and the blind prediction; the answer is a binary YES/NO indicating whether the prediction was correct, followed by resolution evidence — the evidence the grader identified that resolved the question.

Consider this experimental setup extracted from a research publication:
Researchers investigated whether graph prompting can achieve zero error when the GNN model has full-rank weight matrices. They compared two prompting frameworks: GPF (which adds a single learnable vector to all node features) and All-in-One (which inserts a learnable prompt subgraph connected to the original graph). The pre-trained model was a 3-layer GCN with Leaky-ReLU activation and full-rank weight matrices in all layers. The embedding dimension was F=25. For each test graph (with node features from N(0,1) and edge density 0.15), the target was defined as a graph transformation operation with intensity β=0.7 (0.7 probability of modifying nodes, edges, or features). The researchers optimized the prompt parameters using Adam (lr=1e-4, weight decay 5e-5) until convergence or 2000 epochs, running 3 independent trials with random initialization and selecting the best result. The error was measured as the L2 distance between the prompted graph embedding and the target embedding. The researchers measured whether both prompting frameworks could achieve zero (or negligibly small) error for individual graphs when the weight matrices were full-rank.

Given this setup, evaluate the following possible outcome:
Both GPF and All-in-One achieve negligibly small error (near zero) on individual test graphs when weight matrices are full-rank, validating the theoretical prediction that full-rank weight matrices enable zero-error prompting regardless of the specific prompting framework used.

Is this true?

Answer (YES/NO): YES